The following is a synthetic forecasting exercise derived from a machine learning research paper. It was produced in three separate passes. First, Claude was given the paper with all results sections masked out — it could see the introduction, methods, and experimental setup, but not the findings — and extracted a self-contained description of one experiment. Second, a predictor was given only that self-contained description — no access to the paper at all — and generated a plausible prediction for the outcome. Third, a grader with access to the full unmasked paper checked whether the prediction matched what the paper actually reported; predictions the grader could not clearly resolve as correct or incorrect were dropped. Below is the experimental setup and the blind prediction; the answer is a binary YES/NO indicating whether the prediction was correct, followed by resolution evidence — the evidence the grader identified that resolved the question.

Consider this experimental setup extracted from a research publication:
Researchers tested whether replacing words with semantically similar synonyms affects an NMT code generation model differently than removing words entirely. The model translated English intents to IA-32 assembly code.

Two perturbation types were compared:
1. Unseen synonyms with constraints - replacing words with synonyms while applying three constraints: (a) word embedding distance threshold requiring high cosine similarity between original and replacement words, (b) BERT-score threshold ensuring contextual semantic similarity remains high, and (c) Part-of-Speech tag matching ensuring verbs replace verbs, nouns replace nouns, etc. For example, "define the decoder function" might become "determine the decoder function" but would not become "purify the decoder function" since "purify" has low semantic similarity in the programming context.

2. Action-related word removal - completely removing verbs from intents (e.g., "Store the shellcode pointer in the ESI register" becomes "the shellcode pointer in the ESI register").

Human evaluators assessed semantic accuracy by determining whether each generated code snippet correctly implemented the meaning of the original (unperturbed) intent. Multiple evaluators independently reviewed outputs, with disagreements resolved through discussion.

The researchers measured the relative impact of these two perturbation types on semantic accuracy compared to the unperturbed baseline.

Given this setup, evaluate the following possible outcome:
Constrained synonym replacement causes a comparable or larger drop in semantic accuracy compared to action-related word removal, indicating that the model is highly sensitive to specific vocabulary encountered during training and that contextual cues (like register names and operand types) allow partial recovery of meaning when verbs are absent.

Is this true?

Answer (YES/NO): NO